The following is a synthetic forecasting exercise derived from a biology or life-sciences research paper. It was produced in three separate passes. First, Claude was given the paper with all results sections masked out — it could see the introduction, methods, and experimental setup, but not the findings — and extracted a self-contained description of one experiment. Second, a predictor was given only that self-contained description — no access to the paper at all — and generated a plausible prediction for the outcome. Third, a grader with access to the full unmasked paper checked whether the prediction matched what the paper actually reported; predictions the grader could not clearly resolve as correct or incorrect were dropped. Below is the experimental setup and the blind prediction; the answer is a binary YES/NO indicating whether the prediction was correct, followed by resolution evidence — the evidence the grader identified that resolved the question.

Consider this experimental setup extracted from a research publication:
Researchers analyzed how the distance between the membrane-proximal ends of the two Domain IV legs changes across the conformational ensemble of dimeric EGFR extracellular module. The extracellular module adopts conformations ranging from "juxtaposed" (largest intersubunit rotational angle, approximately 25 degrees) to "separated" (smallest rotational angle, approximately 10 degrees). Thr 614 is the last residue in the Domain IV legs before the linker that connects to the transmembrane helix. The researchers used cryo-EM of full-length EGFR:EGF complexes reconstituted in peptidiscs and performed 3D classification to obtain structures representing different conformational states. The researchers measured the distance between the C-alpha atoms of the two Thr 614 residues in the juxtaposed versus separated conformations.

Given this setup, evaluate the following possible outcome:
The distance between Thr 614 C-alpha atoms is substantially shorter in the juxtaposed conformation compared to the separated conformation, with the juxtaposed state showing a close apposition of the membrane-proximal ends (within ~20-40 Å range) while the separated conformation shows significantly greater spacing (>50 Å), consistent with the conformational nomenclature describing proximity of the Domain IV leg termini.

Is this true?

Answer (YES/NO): NO